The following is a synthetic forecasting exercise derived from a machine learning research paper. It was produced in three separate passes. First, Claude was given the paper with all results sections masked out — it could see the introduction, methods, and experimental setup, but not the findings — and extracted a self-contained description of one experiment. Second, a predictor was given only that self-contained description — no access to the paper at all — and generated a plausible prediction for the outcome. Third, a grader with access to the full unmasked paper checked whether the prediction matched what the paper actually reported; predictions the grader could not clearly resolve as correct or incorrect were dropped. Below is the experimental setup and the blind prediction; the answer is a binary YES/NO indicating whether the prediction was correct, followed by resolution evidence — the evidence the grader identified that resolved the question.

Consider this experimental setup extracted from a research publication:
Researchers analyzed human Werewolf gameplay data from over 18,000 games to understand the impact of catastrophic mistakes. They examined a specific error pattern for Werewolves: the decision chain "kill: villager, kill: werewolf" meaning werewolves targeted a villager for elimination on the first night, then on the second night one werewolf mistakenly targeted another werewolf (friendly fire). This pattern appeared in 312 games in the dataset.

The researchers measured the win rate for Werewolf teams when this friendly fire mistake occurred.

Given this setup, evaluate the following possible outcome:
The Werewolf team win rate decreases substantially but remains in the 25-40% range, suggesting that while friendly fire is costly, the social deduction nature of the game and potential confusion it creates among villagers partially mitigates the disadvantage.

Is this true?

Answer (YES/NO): NO